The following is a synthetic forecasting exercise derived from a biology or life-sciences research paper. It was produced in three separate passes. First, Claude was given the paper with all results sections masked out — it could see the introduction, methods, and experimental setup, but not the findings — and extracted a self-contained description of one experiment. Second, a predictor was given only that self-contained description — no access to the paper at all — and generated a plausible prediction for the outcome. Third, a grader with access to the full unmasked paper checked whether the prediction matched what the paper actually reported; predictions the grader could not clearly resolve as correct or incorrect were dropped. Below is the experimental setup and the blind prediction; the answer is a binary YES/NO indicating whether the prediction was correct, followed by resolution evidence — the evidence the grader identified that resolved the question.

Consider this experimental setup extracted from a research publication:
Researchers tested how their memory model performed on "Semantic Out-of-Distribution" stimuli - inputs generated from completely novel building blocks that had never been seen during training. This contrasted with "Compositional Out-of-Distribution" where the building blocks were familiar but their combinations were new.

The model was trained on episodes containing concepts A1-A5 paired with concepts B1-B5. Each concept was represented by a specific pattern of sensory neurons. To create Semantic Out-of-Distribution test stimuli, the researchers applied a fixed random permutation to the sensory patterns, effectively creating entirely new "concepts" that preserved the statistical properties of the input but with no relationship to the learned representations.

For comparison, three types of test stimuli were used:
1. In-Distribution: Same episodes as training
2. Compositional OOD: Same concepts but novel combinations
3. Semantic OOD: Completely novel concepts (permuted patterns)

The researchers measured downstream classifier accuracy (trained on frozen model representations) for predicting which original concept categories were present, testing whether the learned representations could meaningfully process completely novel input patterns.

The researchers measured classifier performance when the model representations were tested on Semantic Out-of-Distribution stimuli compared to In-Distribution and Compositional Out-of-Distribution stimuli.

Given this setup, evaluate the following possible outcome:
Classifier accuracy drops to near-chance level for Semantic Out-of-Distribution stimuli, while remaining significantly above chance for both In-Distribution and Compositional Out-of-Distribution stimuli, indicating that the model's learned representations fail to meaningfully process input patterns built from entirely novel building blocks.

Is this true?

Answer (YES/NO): NO